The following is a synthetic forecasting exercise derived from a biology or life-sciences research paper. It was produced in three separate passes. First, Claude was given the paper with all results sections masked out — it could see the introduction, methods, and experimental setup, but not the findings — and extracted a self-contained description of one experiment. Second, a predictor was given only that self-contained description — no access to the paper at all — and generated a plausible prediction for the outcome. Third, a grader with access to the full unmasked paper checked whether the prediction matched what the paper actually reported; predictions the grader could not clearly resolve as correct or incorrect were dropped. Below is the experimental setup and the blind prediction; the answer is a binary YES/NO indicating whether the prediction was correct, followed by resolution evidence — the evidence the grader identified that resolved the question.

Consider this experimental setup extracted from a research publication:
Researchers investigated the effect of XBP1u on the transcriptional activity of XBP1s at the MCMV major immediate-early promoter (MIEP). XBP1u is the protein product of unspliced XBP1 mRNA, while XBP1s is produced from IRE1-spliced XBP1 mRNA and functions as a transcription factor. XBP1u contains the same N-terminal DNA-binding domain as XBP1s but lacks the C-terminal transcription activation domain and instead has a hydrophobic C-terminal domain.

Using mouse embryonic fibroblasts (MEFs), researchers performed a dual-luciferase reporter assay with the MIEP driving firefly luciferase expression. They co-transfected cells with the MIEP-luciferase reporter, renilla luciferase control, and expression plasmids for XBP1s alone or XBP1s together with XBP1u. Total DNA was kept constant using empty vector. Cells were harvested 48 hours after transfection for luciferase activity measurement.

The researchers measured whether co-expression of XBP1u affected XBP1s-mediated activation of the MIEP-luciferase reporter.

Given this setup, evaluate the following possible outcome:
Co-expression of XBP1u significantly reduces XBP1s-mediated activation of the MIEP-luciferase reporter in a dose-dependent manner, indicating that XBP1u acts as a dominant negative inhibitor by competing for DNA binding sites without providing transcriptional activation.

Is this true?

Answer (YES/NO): YES